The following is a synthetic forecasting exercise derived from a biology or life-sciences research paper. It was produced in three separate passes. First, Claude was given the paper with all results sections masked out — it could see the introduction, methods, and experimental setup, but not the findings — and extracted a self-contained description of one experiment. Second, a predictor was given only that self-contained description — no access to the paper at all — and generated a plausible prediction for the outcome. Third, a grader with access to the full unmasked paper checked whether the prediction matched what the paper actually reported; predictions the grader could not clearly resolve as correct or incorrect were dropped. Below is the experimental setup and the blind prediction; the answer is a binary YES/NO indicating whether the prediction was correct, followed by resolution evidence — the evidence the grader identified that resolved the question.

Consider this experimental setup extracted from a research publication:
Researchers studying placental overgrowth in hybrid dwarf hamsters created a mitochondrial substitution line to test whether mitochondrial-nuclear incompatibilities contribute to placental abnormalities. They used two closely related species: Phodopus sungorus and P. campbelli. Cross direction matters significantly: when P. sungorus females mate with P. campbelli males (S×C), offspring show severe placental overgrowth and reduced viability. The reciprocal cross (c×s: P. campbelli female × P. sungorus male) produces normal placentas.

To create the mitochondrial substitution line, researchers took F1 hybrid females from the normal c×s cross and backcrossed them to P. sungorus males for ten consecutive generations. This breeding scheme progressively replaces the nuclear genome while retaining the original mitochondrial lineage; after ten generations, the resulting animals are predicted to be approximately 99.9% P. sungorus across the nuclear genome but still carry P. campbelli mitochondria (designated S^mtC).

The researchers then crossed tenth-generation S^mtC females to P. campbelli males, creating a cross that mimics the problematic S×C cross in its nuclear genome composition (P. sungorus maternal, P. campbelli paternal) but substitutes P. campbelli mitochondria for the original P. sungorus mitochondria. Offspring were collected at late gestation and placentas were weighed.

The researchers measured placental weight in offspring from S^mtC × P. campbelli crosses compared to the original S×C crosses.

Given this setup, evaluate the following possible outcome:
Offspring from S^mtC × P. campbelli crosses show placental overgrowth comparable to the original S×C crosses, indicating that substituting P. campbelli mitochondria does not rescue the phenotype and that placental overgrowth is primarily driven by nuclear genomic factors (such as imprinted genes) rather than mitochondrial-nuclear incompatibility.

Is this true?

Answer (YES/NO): YES